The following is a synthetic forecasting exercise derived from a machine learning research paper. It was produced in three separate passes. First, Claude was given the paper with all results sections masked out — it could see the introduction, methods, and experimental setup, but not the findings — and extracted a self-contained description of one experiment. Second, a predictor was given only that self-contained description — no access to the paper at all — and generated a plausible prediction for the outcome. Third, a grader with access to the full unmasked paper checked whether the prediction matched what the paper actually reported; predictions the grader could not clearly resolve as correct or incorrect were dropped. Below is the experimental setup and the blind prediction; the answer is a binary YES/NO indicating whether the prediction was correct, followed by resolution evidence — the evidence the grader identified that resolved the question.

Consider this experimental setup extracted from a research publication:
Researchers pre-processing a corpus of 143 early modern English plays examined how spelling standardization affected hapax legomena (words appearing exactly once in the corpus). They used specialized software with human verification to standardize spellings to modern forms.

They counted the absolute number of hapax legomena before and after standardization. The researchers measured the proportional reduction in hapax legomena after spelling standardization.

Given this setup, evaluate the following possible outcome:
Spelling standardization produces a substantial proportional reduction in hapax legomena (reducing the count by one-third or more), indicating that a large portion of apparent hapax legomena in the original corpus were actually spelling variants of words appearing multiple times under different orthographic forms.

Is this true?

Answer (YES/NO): YES